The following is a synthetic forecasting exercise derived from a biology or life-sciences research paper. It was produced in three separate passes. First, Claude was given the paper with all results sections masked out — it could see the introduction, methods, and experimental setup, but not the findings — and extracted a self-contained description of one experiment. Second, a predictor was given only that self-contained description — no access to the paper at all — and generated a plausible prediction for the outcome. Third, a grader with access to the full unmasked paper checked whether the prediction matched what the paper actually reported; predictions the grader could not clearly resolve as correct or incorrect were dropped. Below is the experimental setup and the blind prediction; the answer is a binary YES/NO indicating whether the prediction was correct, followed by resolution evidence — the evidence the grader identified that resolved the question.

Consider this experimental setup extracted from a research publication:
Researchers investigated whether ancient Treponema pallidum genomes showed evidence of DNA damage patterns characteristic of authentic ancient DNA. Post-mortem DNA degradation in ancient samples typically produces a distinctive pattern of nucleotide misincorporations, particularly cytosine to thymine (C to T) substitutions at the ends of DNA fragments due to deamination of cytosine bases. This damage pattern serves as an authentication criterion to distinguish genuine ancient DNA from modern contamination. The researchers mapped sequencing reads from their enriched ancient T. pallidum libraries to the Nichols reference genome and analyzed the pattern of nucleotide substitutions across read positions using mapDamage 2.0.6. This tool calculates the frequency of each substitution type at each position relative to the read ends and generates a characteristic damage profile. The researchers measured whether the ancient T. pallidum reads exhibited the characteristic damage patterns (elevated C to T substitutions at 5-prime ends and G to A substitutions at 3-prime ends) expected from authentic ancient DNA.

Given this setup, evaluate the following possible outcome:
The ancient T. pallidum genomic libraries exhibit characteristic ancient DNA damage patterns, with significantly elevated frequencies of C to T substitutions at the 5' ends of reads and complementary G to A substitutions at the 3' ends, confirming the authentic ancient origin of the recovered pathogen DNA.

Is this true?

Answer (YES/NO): YES